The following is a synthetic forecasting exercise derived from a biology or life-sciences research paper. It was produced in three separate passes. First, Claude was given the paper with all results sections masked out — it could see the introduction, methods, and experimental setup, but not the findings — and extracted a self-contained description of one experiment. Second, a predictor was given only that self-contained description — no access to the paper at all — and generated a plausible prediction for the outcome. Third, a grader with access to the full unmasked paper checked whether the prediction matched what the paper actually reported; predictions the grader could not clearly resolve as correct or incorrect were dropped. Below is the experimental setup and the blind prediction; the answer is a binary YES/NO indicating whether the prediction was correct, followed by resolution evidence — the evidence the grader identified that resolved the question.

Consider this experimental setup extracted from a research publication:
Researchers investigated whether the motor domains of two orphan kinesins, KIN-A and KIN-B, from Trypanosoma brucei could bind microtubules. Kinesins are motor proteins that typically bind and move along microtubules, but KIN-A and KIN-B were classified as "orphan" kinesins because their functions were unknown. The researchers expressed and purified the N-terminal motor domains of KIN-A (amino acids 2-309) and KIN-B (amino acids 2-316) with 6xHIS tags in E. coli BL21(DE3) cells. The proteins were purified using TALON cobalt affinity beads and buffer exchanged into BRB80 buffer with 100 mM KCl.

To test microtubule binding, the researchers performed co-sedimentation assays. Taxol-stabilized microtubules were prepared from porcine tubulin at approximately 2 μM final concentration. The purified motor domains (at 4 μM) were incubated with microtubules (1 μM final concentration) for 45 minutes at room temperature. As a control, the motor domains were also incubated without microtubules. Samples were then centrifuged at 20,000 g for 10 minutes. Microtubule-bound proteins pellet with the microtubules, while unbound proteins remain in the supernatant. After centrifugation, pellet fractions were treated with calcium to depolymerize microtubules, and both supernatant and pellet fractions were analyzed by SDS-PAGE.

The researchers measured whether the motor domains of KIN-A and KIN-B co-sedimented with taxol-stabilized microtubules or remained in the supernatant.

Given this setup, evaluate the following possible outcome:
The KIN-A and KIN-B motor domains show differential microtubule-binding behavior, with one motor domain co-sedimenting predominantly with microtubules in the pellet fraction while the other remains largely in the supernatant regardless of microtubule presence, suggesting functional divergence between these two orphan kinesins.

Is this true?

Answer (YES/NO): YES